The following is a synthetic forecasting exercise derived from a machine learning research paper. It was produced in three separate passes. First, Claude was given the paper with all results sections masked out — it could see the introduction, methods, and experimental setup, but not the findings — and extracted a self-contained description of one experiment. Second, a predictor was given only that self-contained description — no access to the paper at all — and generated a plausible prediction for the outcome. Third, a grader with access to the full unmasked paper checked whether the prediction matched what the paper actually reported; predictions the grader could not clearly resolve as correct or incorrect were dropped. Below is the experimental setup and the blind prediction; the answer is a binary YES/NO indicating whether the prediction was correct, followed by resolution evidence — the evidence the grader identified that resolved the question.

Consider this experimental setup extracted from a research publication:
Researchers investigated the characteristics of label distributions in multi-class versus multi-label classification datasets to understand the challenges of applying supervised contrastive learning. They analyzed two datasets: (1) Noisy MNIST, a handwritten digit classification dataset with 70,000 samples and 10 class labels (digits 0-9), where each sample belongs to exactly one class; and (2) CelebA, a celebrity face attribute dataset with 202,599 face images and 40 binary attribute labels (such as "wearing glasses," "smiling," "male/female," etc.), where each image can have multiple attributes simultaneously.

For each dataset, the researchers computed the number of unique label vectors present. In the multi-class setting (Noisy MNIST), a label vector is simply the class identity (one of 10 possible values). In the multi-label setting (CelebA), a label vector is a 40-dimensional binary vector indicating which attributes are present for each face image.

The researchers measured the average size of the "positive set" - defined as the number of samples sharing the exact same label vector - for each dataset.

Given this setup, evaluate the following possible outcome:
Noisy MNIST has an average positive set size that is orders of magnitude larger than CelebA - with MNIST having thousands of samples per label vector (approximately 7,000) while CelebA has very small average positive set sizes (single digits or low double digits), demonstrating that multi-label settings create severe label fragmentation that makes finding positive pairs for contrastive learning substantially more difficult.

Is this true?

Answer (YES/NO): YES